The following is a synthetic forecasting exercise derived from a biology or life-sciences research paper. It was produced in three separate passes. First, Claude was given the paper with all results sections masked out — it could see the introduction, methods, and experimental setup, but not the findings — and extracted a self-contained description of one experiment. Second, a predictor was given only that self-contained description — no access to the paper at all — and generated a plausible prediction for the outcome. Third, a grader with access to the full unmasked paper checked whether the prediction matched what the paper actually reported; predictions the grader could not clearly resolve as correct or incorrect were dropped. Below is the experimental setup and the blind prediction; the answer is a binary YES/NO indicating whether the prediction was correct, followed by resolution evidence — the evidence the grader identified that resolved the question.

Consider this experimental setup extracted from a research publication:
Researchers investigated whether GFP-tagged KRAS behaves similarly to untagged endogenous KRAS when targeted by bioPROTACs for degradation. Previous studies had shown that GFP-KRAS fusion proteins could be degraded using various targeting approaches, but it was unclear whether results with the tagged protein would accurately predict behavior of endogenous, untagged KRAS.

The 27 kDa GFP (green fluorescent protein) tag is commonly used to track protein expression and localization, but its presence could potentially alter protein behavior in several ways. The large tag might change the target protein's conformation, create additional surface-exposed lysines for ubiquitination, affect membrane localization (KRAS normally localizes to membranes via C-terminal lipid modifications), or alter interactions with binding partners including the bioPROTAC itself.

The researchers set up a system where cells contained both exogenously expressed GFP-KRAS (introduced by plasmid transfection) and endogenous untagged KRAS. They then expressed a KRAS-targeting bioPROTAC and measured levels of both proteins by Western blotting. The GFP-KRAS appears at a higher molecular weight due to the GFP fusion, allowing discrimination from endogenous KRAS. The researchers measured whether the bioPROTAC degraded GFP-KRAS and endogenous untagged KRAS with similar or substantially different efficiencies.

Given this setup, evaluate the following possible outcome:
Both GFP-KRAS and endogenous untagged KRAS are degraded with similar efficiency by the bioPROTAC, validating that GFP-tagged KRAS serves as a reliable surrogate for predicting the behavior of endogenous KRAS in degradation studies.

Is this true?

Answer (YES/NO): YES